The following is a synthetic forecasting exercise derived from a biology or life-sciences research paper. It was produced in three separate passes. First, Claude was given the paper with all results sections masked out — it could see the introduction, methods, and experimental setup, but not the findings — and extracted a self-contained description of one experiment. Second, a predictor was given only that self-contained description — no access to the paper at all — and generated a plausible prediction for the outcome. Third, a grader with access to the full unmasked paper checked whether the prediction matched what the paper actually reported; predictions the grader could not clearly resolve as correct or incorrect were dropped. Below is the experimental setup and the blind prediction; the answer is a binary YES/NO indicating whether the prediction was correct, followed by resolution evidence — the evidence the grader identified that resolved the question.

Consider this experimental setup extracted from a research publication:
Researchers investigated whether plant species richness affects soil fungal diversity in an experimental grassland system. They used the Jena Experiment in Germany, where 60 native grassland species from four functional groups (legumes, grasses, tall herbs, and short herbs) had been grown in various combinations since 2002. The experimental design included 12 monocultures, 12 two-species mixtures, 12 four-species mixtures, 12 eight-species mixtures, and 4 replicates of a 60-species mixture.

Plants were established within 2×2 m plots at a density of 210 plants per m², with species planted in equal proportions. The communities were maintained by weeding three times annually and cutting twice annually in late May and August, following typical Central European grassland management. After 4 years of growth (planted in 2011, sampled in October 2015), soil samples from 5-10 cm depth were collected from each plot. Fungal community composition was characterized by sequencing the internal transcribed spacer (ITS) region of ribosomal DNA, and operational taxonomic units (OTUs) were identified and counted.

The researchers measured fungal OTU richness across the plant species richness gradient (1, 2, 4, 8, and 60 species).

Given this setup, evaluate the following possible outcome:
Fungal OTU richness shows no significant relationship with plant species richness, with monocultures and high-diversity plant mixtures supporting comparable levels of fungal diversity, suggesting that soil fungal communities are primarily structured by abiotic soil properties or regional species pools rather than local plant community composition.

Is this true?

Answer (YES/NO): NO